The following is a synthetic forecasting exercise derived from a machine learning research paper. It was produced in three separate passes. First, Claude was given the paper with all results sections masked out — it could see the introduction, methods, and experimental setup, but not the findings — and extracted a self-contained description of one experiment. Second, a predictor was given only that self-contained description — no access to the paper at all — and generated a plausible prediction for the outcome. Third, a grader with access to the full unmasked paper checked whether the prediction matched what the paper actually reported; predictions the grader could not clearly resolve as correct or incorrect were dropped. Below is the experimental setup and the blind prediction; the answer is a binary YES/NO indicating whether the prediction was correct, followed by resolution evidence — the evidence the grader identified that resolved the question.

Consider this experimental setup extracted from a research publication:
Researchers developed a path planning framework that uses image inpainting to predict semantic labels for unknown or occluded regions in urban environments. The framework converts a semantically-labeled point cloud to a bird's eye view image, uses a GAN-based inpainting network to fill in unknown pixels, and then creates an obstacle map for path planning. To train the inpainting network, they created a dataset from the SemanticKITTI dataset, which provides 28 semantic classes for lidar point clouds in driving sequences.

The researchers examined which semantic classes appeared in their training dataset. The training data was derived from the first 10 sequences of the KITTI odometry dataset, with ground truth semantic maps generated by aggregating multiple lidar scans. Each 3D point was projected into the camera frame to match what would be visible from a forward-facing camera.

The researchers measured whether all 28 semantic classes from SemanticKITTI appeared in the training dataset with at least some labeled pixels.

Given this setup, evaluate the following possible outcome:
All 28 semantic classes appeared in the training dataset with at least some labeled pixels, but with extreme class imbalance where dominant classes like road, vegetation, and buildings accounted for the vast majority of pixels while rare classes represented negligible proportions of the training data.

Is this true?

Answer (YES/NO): NO